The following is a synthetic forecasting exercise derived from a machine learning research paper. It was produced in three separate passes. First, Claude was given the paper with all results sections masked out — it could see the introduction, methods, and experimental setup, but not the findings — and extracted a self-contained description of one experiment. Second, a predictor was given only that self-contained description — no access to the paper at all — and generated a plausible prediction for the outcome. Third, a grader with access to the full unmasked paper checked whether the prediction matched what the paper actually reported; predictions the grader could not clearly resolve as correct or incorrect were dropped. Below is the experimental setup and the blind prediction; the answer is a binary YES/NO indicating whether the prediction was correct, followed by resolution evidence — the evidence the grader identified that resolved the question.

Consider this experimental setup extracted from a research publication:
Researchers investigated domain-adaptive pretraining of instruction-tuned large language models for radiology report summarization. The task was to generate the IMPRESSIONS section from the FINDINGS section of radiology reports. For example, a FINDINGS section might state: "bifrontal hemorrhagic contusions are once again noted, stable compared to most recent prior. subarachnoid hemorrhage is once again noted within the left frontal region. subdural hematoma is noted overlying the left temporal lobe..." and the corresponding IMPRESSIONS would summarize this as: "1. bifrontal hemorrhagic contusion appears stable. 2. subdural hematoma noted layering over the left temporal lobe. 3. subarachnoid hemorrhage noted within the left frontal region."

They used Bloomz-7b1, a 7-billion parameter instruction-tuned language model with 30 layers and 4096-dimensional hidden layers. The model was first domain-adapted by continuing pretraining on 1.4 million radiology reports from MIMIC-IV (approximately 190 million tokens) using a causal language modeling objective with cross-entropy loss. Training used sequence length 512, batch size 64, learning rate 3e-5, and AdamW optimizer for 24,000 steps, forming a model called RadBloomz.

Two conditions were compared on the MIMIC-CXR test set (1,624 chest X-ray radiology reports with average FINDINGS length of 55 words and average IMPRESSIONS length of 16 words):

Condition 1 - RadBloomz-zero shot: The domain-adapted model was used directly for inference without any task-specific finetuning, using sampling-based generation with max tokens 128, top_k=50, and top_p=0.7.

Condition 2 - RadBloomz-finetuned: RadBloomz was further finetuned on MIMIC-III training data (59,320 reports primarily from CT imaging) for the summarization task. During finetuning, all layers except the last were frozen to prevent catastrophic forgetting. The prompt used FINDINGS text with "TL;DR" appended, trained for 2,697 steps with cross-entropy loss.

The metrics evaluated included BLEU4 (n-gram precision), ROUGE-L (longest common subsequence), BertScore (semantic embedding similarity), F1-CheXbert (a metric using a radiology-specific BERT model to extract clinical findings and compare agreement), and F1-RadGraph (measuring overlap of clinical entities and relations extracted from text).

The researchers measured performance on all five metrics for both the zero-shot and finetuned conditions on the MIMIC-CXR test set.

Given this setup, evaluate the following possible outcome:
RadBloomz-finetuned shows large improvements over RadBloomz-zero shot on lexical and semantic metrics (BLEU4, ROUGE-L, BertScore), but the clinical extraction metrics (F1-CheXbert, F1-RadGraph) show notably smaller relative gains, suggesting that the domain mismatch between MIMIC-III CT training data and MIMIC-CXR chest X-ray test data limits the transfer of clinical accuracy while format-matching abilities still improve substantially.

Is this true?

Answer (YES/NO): NO